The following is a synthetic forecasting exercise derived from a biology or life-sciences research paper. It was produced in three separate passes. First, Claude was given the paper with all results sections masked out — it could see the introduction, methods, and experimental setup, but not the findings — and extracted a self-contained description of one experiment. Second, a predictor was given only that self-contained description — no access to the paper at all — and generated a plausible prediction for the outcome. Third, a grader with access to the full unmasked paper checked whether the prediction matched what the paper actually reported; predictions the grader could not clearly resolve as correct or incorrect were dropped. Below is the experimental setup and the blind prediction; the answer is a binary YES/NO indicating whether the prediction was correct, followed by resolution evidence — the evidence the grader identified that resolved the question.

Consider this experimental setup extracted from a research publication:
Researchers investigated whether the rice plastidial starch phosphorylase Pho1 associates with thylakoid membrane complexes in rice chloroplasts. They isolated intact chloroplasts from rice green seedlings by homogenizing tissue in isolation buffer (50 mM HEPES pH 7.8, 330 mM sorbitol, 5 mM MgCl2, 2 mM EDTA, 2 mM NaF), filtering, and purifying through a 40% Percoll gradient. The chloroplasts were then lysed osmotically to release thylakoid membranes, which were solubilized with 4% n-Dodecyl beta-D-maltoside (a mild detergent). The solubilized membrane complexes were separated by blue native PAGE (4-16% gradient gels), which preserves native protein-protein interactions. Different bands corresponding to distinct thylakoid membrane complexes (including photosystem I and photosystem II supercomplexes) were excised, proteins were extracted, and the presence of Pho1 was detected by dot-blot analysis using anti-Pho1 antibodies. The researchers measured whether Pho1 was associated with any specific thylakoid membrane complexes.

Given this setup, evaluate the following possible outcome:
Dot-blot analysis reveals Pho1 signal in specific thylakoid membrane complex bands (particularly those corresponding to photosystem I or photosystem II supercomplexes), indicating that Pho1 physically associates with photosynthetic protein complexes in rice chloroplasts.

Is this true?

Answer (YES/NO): YES